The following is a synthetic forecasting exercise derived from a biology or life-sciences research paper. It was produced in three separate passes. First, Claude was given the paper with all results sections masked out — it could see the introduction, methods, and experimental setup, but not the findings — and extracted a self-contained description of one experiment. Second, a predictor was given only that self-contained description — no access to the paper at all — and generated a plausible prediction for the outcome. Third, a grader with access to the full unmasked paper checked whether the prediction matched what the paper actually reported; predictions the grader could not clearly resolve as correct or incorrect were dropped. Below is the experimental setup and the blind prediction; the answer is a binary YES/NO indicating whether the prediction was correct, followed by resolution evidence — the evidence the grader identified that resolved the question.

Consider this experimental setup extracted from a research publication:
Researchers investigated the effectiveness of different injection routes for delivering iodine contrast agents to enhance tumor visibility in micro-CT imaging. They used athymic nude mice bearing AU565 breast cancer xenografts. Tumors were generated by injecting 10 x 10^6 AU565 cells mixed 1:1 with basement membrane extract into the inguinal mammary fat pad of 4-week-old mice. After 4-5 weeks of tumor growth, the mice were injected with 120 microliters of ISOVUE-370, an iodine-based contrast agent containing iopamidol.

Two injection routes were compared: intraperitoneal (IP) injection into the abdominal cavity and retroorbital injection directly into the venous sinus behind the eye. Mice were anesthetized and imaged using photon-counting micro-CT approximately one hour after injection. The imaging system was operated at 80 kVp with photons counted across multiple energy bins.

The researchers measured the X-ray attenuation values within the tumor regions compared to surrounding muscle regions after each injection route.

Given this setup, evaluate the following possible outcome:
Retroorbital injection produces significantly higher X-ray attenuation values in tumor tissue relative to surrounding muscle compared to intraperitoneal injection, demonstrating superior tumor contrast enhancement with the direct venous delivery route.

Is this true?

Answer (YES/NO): YES